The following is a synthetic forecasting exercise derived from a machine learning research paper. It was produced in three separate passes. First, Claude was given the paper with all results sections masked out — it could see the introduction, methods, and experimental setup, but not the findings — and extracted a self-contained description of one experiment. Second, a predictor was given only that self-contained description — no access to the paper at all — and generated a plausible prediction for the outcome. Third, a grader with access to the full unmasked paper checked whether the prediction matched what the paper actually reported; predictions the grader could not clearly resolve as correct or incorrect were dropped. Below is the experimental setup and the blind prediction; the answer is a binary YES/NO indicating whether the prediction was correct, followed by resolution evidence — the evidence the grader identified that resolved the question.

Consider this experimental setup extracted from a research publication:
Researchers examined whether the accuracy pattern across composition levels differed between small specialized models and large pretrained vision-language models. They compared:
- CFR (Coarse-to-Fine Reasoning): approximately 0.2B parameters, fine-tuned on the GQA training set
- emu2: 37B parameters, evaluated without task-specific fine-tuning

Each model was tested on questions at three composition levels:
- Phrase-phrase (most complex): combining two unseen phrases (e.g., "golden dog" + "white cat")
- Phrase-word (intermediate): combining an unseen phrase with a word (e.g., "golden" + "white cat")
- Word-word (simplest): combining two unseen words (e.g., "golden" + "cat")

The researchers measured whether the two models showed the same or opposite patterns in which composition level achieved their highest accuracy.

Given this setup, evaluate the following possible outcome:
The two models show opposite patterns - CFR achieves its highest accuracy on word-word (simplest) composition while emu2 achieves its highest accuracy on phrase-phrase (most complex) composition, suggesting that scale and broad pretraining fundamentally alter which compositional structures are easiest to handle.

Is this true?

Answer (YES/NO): NO